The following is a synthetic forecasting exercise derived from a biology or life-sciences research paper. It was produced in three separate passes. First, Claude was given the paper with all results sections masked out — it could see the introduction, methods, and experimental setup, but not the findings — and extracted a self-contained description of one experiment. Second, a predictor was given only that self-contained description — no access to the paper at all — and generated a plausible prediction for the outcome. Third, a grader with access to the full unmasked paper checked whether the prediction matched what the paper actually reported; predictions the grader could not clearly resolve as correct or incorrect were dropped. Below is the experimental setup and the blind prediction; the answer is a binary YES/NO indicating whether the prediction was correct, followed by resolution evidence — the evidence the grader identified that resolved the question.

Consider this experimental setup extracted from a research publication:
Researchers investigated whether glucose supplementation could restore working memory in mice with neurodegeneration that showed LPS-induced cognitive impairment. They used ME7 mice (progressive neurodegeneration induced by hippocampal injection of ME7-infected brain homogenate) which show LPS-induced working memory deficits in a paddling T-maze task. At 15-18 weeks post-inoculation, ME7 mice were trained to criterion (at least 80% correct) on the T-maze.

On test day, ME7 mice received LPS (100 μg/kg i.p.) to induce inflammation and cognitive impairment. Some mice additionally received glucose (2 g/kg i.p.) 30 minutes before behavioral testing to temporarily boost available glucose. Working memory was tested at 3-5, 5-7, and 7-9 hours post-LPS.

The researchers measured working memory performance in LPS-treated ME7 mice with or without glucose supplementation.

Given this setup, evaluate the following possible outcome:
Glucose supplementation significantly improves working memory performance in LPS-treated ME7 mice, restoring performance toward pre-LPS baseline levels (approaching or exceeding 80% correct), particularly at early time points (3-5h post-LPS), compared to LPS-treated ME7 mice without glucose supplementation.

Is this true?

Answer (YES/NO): NO